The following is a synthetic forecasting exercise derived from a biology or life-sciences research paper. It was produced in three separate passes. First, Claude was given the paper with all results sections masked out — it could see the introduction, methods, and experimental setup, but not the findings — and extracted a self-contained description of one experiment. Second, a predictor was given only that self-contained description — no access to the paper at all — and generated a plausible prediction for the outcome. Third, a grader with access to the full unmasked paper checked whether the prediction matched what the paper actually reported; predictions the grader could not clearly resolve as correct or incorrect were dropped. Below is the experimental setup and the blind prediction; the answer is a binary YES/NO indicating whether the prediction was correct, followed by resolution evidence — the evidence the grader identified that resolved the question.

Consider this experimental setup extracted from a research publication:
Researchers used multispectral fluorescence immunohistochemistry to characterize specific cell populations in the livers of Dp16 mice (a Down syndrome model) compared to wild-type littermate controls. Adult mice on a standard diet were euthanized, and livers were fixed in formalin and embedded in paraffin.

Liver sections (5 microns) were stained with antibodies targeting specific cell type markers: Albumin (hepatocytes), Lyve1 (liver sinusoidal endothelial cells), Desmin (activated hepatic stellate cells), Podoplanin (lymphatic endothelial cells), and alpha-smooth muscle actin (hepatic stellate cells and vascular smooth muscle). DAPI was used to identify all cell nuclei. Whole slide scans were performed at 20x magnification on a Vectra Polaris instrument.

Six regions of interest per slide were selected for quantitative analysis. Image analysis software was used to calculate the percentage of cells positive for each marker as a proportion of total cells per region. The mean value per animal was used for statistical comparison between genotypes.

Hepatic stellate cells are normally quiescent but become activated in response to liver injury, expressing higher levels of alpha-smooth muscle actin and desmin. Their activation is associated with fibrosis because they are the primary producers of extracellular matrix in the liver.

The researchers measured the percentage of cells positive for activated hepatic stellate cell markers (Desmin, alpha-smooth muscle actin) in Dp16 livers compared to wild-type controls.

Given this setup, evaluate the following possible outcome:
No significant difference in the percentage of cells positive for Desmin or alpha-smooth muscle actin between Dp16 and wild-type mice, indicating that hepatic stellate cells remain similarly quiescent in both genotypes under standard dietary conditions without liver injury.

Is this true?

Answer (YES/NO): NO